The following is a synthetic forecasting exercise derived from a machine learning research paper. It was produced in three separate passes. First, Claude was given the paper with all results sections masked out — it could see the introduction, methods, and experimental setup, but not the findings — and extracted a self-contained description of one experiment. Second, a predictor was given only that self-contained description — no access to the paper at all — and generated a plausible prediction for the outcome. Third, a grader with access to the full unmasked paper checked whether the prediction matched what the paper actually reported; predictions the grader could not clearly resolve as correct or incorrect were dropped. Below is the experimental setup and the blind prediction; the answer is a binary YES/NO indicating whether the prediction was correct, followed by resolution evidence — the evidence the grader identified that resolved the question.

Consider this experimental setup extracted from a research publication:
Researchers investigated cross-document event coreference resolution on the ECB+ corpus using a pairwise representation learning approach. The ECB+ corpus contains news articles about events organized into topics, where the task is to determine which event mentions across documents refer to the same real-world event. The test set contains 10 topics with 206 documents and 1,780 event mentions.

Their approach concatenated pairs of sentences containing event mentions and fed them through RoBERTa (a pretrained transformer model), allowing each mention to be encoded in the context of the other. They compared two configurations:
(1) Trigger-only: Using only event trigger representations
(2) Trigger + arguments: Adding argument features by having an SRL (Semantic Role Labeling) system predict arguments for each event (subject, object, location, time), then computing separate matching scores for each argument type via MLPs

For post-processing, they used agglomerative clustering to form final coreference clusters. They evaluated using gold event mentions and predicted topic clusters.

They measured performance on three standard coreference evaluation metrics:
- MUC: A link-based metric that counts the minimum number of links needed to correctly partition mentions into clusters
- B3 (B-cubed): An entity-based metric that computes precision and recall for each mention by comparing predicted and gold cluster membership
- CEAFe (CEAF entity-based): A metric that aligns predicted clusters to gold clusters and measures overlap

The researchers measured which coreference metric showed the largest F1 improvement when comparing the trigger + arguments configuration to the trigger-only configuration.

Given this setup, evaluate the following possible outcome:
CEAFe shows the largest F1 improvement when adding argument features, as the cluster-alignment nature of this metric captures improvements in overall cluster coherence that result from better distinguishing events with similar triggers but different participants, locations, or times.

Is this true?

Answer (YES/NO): YES